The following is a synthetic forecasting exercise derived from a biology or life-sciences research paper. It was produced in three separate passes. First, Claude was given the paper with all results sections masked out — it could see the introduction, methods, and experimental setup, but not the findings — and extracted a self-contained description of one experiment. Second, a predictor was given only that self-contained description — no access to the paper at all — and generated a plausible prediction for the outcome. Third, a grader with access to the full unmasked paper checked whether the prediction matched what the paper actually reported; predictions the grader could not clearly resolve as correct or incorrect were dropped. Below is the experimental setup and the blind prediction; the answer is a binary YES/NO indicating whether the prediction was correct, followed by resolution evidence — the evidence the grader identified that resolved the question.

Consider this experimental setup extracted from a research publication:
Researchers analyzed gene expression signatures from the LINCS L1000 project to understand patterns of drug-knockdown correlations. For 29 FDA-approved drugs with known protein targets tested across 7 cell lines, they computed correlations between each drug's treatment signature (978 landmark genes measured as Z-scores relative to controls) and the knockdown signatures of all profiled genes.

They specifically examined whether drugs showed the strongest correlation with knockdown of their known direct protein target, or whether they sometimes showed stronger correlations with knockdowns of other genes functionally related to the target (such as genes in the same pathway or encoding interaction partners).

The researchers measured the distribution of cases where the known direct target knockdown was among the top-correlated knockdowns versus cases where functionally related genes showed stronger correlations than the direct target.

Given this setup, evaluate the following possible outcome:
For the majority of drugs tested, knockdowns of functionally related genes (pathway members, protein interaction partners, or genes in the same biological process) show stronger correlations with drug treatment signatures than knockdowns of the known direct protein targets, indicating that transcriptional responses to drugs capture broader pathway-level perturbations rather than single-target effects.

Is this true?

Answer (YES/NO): NO